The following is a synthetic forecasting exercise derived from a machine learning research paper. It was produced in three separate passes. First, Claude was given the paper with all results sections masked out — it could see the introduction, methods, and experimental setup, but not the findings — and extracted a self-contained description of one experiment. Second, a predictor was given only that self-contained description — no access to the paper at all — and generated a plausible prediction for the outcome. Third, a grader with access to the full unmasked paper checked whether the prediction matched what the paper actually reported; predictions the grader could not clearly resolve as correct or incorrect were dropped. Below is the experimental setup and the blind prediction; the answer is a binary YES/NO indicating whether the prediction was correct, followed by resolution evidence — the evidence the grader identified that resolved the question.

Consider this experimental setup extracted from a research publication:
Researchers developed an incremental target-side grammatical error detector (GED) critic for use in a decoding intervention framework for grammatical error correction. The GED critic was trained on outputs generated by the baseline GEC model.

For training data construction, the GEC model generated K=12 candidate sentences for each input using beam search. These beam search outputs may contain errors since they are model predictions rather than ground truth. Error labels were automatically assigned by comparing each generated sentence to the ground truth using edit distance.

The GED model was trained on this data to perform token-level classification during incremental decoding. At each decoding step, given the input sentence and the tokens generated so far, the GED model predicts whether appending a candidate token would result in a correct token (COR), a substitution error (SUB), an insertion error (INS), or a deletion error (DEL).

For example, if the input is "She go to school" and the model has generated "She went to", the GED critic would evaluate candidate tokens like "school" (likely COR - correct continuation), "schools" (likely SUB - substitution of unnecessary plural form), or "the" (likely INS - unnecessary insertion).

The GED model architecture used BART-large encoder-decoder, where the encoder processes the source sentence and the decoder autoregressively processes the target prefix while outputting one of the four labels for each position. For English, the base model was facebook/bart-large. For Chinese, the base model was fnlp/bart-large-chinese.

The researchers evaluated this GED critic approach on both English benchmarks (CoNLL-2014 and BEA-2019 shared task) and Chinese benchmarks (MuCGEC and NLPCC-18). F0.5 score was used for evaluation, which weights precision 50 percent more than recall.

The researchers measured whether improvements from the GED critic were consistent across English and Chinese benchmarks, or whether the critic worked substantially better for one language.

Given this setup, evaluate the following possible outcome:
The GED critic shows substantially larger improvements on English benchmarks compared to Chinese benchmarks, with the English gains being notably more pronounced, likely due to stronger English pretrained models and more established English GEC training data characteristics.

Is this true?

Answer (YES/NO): NO